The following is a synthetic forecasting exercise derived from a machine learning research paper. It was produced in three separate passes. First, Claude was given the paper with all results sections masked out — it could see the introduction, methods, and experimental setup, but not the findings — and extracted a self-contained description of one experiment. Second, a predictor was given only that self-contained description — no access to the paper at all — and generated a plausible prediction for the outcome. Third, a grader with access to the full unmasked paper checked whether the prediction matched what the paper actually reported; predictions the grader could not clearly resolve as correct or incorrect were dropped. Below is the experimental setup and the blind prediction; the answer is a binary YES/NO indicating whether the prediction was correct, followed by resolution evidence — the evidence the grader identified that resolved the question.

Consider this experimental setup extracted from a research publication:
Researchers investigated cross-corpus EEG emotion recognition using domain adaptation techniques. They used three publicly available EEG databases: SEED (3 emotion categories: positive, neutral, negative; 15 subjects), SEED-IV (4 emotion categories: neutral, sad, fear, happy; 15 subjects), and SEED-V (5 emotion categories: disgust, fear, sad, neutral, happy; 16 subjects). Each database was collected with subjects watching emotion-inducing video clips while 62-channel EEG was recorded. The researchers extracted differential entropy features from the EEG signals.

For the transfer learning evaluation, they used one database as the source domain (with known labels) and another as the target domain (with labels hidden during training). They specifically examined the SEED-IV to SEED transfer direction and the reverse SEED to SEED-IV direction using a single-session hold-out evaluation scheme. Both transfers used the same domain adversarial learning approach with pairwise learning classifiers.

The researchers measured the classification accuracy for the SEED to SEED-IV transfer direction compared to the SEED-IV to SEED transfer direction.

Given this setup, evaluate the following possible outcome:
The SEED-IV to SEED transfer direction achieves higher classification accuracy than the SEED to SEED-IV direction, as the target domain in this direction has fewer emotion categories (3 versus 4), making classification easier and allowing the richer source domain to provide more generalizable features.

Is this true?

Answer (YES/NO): NO